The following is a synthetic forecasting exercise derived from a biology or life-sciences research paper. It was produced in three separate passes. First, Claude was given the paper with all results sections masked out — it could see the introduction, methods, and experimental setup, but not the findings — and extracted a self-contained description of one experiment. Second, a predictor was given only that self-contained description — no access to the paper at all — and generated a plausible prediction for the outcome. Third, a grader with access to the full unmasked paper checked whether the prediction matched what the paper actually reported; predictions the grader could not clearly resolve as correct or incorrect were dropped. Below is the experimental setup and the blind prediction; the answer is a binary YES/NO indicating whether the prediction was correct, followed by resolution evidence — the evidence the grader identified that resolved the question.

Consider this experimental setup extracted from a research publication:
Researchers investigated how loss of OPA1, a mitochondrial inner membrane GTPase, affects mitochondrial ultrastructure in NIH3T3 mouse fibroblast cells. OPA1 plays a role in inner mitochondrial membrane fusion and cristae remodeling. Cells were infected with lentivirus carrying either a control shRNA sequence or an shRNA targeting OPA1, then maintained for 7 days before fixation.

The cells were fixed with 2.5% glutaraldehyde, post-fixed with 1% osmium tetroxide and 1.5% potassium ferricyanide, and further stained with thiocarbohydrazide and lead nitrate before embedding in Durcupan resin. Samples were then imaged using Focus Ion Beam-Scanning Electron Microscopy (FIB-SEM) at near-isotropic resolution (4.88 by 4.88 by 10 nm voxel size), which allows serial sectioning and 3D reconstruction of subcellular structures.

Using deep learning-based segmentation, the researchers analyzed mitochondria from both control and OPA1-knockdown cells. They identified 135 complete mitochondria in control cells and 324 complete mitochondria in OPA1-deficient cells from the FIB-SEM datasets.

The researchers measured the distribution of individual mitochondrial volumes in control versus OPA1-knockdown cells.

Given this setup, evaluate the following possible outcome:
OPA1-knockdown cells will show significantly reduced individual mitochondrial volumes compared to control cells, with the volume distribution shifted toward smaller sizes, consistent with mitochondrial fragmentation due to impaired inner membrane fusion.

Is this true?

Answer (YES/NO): YES